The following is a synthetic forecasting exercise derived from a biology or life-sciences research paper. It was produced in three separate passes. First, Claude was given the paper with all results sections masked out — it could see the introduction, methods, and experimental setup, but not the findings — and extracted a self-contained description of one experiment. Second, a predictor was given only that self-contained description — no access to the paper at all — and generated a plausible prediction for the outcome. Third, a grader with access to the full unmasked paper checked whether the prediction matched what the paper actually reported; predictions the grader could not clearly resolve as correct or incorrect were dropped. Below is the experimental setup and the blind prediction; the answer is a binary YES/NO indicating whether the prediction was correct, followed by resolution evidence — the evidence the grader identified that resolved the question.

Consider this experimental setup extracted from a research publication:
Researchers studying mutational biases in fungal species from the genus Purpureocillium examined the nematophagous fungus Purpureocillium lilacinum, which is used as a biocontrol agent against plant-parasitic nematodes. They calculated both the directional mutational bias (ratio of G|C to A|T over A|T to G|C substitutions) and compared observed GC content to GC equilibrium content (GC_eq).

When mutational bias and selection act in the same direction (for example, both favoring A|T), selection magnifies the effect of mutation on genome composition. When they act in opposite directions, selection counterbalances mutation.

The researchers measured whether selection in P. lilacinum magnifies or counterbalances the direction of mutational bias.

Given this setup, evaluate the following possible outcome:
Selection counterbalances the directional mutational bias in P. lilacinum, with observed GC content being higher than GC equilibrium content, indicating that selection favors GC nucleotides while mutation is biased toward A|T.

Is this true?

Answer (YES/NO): NO